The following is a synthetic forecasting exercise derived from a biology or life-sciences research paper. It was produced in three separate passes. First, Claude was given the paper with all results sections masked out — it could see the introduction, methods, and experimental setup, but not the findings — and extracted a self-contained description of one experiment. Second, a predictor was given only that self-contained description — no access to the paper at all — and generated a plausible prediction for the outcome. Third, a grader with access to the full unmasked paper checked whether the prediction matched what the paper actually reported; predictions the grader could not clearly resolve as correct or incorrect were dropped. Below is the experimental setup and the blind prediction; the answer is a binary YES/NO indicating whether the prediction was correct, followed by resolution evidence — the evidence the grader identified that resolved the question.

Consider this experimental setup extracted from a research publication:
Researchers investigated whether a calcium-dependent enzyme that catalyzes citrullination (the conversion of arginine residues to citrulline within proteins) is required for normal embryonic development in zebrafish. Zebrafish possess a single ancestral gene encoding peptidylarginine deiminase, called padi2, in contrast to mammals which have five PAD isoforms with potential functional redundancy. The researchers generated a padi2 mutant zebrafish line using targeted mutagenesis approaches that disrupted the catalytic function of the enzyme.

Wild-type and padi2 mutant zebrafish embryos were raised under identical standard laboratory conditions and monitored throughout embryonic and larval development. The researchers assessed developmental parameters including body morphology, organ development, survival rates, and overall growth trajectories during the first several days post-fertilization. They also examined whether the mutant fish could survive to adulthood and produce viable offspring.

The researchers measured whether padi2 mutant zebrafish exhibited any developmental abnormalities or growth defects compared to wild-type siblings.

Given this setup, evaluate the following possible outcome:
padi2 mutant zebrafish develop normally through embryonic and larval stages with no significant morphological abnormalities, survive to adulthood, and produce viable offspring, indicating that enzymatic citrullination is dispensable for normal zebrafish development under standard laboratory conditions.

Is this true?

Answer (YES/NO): YES